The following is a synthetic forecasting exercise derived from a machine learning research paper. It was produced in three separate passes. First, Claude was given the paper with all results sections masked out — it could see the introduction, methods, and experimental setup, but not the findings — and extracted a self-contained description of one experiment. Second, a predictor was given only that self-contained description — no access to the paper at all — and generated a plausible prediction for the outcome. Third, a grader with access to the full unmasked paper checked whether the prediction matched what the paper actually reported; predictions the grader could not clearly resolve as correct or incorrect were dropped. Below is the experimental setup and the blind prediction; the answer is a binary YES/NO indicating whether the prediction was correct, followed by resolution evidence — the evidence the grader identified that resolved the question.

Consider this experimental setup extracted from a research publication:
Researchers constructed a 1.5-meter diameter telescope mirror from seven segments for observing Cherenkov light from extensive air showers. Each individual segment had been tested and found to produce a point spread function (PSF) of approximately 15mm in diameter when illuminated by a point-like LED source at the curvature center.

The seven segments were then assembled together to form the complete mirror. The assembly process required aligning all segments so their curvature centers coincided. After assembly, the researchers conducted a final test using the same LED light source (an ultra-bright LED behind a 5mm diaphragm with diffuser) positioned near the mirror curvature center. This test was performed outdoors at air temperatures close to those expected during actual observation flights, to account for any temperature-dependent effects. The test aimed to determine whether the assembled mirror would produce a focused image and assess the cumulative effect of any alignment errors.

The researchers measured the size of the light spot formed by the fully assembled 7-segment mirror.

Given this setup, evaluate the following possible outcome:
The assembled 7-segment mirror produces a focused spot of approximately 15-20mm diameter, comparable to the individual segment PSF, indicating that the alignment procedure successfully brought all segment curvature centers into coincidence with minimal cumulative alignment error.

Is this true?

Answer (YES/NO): YES